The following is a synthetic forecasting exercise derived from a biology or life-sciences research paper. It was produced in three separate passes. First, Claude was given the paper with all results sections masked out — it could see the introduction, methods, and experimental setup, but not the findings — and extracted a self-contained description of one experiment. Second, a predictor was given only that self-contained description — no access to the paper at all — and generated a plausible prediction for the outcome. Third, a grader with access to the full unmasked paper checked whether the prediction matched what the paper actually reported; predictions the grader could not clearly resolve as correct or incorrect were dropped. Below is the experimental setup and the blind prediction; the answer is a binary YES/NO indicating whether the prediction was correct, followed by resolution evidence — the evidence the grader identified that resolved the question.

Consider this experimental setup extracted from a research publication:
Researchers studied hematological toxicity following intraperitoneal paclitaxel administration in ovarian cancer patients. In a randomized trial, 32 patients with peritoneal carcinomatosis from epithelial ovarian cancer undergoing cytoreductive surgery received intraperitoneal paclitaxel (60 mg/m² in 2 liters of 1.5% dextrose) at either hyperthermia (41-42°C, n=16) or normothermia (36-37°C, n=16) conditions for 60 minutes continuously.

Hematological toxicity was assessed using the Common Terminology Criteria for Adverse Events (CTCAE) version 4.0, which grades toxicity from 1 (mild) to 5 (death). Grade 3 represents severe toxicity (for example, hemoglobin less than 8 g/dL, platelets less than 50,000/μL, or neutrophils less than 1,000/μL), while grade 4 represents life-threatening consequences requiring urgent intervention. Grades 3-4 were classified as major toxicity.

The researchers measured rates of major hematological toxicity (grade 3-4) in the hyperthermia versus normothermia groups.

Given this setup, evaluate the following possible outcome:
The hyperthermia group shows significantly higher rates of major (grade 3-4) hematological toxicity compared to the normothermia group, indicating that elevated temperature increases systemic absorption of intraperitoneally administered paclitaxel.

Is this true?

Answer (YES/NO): NO